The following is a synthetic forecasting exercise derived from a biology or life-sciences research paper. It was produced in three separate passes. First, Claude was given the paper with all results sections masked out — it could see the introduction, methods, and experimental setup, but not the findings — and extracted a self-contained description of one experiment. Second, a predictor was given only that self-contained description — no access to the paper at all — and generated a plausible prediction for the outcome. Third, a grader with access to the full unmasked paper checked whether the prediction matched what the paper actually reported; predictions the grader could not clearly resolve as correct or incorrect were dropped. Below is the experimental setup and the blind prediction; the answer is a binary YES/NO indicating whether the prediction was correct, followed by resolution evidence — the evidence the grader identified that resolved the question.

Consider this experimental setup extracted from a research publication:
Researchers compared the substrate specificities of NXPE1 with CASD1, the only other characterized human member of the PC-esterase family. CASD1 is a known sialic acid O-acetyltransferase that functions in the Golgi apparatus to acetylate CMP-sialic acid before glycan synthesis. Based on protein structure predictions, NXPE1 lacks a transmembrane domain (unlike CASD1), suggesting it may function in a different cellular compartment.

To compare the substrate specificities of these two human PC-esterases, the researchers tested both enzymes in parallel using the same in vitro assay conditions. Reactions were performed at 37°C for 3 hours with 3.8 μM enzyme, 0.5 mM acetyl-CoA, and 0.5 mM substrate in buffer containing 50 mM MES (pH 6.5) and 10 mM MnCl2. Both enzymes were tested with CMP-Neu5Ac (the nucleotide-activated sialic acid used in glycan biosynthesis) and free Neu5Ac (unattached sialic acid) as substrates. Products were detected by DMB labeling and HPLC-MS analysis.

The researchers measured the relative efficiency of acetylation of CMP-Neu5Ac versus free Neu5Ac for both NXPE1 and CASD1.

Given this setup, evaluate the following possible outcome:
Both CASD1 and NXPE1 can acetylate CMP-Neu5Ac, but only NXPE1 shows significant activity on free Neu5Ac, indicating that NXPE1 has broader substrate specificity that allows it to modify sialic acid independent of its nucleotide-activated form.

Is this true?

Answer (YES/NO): YES